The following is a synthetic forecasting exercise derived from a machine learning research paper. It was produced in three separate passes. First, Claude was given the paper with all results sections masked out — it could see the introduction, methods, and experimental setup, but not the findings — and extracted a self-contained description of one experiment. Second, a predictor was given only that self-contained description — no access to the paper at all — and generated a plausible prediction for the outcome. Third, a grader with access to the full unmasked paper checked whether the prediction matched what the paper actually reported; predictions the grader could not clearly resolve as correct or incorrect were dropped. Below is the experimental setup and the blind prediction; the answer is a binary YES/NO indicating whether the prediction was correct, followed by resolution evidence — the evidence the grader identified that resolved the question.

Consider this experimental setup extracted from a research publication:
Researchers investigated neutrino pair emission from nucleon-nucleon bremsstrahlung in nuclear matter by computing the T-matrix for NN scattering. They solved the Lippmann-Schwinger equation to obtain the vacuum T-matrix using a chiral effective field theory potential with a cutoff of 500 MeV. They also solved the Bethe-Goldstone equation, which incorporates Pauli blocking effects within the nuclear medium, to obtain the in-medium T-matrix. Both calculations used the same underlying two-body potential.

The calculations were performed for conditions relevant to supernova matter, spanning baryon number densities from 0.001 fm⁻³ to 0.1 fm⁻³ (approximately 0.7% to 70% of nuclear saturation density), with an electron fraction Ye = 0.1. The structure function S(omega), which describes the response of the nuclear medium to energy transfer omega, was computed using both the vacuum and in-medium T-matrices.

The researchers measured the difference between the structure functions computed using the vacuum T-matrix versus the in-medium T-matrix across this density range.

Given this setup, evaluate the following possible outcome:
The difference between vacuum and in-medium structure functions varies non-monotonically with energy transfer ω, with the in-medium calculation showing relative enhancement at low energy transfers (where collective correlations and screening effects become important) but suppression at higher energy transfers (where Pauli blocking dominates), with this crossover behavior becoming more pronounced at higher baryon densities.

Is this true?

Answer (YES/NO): NO